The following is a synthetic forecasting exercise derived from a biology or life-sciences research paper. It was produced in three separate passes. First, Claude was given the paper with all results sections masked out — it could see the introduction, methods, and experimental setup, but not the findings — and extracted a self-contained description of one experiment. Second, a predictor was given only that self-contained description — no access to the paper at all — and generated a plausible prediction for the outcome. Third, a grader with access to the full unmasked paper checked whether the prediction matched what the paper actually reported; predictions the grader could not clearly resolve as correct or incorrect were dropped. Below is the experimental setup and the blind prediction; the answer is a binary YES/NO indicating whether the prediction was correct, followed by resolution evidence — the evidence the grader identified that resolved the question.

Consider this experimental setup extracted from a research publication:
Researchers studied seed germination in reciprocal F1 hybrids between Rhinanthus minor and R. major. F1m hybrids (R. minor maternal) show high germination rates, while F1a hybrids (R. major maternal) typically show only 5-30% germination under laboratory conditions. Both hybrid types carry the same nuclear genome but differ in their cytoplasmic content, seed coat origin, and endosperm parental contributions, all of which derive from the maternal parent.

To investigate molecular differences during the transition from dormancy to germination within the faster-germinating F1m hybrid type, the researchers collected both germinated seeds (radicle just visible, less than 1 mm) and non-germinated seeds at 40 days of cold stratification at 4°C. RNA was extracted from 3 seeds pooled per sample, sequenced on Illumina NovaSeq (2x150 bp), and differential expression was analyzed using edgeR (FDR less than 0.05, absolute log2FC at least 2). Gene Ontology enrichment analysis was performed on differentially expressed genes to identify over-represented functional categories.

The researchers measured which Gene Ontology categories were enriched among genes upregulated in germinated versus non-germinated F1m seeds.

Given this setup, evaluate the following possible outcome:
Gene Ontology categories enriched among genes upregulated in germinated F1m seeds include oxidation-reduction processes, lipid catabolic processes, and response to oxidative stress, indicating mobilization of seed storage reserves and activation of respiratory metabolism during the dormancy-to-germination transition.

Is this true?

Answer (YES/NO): NO